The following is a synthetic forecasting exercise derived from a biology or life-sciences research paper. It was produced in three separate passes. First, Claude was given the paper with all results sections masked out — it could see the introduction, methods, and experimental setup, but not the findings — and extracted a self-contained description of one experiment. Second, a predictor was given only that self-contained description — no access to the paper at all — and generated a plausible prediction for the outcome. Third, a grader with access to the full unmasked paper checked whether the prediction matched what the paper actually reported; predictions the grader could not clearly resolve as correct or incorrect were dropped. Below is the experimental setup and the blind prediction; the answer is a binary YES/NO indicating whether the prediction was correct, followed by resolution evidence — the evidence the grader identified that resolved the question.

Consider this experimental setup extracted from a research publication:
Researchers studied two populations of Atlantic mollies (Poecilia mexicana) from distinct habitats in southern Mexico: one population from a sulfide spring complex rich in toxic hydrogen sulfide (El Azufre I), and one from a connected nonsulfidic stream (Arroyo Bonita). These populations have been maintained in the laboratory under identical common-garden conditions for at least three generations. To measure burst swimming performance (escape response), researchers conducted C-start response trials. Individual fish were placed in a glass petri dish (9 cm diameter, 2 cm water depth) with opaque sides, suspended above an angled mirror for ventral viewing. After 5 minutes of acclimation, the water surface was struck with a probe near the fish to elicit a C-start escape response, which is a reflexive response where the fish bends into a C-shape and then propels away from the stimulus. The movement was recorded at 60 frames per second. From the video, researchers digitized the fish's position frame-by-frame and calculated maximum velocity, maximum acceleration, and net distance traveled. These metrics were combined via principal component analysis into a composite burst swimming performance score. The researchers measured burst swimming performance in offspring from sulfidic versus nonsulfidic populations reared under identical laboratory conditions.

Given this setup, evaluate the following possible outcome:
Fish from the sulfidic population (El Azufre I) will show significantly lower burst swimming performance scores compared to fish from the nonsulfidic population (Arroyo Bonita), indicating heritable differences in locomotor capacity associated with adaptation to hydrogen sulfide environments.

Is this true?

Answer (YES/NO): YES